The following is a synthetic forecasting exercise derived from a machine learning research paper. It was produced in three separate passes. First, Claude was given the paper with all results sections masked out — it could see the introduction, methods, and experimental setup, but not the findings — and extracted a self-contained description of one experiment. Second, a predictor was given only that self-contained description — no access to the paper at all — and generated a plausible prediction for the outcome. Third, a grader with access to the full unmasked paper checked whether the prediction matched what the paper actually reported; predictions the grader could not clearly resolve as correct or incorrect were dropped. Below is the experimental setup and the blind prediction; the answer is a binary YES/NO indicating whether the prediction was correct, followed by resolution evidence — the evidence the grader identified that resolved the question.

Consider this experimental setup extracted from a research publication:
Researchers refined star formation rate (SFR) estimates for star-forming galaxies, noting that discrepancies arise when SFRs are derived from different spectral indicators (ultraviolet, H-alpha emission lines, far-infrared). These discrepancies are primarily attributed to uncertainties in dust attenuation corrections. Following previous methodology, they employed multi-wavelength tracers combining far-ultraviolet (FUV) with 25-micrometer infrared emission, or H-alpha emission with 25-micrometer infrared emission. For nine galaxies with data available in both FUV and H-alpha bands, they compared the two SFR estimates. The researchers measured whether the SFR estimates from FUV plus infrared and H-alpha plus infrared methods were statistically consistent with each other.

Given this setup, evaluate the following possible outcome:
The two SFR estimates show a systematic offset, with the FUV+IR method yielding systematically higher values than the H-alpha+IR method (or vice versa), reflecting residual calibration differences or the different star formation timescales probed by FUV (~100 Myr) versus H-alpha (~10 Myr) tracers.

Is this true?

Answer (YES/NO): NO